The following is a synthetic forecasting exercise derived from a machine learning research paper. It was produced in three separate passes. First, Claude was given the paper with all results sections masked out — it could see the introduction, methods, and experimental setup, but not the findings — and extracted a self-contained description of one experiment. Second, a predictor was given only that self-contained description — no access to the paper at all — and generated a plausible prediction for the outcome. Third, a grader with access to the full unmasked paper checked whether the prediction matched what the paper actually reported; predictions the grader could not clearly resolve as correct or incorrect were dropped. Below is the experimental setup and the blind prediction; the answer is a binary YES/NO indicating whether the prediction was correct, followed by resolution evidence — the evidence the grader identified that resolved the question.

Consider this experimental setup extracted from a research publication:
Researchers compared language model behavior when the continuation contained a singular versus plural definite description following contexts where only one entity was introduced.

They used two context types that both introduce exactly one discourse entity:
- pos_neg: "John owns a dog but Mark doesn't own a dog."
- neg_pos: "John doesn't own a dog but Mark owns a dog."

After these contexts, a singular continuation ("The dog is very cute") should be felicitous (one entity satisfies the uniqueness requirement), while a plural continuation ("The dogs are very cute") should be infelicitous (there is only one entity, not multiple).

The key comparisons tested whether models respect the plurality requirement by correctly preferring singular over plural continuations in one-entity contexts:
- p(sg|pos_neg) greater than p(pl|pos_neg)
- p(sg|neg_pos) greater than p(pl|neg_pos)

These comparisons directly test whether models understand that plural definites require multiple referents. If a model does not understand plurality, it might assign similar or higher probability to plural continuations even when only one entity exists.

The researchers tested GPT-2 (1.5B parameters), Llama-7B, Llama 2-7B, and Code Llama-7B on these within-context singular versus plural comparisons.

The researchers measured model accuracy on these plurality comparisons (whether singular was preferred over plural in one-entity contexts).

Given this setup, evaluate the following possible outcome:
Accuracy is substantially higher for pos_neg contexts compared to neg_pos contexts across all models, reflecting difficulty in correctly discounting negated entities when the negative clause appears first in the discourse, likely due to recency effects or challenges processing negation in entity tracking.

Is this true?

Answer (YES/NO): NO